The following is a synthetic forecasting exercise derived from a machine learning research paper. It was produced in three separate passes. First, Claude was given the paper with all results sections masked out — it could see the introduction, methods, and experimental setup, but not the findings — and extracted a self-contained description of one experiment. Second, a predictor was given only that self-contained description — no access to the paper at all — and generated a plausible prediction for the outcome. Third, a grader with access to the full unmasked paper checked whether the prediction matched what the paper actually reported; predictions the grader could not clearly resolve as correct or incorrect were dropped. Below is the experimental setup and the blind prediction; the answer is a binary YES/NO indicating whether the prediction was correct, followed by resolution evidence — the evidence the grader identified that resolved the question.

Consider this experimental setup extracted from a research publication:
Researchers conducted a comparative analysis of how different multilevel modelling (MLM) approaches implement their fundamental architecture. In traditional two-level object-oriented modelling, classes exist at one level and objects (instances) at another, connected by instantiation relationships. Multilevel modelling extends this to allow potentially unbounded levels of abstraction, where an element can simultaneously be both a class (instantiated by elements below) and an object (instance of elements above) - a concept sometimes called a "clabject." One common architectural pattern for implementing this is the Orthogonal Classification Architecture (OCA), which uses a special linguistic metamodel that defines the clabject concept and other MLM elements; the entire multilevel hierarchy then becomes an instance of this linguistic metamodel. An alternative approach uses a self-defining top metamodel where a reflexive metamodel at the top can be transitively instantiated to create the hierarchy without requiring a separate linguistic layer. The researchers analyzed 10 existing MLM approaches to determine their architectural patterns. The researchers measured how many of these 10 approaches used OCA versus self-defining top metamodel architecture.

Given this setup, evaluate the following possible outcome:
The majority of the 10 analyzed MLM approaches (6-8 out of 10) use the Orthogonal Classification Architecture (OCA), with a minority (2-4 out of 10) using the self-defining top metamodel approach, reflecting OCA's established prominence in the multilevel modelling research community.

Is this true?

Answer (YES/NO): NO